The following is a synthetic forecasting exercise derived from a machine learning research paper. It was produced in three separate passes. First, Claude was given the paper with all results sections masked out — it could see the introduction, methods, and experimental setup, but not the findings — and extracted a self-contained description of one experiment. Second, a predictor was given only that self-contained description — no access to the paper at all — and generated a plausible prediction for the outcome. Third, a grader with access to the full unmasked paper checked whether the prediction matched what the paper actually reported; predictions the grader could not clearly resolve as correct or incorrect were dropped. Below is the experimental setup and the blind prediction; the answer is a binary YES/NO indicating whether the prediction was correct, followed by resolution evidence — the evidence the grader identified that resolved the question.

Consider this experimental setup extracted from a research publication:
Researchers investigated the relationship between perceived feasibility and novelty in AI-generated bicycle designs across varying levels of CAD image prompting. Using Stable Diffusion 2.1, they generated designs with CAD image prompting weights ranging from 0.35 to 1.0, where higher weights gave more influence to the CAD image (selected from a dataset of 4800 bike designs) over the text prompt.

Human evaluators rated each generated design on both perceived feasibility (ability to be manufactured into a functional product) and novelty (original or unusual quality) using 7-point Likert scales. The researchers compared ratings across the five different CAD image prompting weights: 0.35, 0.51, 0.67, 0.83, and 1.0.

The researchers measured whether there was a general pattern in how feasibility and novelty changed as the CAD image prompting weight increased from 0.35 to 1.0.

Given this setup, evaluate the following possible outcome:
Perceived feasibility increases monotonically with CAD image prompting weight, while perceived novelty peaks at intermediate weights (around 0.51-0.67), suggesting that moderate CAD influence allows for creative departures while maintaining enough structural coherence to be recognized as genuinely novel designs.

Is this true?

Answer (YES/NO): NO